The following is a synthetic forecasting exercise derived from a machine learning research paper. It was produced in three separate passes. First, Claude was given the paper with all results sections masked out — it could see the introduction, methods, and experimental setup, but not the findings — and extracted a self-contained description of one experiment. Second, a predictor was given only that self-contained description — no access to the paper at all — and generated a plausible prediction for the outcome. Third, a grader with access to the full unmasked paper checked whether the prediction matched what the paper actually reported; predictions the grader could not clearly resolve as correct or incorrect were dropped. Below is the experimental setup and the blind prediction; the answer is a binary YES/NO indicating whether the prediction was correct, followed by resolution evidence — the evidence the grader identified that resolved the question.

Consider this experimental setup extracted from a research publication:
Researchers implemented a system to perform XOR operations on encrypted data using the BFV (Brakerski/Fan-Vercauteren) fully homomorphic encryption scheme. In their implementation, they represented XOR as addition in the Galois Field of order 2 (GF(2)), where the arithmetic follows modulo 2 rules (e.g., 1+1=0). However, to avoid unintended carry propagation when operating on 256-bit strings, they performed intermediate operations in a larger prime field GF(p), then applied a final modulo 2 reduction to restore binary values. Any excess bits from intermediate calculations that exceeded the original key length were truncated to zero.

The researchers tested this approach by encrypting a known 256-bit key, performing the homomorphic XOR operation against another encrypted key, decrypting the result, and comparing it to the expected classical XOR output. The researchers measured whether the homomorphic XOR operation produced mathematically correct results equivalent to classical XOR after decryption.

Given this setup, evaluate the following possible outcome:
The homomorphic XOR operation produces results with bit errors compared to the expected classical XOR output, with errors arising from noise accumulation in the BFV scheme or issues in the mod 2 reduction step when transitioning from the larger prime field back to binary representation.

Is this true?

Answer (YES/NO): NO